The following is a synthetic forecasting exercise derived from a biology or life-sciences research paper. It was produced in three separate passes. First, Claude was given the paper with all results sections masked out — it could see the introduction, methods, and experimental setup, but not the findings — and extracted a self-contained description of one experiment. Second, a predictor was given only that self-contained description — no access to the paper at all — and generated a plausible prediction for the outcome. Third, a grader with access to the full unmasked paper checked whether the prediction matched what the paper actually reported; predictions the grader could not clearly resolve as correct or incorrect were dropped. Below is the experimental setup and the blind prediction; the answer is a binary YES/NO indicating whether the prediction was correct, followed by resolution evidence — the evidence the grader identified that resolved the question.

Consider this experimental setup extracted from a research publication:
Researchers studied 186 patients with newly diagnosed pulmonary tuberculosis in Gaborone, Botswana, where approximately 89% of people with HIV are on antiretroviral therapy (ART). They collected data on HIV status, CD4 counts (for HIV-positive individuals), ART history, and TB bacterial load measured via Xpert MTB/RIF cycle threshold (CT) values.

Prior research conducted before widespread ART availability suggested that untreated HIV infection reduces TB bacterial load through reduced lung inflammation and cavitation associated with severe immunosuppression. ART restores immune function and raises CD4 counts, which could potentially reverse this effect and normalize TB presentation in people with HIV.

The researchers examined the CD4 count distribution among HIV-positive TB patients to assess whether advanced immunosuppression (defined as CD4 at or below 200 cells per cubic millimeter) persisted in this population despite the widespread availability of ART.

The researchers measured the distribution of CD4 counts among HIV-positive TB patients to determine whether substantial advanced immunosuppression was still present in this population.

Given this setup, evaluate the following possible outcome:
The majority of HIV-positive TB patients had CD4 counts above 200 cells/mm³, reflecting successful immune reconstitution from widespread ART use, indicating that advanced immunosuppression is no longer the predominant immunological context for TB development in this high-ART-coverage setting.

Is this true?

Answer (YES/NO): NO